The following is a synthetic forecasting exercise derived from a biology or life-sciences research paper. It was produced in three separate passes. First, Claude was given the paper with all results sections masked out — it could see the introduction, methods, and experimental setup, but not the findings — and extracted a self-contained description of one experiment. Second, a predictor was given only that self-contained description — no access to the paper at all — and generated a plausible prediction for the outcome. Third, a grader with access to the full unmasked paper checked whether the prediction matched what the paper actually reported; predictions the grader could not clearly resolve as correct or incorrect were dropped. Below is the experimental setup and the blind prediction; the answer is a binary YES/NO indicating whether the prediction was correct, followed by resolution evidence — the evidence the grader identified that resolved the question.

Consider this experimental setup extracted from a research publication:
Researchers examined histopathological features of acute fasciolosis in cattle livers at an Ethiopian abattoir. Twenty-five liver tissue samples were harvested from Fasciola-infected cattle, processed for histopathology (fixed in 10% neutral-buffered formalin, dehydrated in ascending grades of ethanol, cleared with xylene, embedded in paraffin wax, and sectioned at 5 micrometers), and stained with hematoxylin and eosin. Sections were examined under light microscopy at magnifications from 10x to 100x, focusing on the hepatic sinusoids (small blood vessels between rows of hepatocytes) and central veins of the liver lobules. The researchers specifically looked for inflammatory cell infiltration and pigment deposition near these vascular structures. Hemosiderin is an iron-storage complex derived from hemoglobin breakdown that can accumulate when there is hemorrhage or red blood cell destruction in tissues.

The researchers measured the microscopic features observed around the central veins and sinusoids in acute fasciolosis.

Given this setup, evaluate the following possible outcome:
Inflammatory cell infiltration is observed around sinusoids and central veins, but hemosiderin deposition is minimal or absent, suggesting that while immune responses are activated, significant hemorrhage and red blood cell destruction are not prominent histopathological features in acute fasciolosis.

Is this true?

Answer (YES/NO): NO